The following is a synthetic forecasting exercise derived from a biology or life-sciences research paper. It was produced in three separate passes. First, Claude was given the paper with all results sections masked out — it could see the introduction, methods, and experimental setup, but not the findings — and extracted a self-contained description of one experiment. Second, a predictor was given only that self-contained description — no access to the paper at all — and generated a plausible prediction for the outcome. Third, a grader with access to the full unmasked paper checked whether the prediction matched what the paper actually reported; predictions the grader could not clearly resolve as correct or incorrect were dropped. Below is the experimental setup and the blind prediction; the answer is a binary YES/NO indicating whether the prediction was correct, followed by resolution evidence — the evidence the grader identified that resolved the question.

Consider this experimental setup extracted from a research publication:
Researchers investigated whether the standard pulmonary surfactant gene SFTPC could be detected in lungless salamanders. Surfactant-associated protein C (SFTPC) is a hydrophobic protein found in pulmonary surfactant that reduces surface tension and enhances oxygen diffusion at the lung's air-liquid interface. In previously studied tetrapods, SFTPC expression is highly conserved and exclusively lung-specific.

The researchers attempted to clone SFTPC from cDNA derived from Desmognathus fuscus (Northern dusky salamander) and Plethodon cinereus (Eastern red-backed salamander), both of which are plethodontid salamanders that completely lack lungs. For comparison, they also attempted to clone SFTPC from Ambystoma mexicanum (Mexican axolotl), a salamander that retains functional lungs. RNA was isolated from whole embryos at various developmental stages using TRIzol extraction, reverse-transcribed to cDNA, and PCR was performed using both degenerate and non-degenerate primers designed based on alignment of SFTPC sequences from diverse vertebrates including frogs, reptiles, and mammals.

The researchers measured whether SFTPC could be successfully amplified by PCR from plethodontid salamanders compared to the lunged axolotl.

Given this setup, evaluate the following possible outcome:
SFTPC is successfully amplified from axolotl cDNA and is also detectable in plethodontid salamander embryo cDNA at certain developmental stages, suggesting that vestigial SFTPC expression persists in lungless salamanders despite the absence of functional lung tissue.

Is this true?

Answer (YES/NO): YES